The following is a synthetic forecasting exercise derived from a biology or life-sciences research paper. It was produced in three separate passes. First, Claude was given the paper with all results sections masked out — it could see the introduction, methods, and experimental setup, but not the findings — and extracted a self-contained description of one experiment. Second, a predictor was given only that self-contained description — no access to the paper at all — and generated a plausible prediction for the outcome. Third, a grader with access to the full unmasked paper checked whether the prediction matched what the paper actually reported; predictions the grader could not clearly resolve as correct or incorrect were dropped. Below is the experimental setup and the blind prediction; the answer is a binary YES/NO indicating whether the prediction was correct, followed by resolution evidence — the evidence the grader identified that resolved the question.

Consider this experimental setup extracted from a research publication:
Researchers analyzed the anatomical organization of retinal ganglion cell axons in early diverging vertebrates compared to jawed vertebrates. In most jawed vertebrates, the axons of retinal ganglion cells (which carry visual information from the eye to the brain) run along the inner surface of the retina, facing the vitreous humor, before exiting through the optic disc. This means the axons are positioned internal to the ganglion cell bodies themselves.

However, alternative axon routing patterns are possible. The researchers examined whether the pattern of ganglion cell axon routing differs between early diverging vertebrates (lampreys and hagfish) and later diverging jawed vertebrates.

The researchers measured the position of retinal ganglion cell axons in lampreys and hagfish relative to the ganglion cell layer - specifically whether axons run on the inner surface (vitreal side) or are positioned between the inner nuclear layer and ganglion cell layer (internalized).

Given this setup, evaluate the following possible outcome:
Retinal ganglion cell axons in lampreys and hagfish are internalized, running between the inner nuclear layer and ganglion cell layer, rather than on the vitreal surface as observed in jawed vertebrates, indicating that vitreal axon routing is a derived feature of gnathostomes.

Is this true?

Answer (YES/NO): YES